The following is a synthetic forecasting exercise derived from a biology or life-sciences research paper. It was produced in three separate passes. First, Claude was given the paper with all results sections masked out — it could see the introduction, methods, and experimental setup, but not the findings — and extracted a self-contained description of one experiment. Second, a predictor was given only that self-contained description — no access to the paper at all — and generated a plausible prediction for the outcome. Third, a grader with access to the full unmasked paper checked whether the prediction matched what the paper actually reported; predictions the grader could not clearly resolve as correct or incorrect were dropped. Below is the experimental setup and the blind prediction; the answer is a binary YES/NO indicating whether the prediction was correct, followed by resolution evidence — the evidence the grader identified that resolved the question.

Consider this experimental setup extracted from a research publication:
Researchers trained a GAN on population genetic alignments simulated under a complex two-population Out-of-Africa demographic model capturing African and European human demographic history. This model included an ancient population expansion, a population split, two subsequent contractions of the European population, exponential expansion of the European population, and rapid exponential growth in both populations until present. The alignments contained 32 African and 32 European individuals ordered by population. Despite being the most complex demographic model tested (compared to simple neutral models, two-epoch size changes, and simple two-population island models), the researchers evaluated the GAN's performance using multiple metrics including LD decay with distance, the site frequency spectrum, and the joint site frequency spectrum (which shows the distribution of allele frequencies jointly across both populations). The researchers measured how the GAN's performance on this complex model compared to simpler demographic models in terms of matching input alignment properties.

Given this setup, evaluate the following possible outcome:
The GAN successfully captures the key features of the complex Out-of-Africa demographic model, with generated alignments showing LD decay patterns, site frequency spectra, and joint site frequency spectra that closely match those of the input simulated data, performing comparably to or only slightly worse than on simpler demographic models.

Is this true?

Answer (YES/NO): YES